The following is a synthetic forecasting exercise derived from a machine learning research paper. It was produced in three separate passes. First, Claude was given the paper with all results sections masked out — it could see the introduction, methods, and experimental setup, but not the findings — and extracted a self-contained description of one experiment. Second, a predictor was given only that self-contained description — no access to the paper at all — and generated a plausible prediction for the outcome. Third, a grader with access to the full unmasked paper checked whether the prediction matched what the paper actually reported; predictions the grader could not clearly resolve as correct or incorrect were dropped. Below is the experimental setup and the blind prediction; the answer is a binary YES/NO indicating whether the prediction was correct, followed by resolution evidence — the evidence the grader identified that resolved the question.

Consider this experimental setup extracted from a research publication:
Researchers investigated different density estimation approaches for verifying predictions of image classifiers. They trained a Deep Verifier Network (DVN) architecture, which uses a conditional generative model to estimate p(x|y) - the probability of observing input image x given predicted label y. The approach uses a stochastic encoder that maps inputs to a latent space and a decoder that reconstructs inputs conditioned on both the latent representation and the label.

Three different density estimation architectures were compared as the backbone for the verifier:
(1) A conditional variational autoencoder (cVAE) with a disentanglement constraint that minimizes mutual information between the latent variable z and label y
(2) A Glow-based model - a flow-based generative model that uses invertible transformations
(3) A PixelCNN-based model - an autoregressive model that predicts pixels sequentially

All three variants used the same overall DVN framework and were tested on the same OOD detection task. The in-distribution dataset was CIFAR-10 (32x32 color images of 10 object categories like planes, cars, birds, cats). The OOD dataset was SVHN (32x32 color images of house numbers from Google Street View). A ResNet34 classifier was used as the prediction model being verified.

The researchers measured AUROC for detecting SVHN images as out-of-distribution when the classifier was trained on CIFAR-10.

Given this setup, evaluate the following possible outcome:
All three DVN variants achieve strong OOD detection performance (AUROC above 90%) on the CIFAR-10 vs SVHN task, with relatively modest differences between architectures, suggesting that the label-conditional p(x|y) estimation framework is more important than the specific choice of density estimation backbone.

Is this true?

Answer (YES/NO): YES